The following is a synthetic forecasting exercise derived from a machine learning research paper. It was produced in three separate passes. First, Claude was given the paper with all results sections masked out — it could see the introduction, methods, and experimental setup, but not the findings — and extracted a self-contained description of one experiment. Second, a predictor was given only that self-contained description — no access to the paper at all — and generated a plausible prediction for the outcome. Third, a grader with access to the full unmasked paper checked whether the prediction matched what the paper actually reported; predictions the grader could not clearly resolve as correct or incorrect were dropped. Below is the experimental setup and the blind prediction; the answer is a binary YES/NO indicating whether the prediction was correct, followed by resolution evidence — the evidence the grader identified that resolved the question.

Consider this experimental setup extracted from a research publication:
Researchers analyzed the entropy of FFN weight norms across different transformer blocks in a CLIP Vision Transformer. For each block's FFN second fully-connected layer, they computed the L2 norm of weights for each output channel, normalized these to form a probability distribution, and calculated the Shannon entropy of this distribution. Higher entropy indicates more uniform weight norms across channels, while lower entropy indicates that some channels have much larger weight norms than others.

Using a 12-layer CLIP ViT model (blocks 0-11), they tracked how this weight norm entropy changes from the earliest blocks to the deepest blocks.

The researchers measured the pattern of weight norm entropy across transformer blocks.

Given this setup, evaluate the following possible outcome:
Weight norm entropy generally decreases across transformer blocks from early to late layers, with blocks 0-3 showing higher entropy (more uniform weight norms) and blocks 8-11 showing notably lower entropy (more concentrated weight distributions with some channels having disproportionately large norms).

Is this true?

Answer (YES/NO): NO